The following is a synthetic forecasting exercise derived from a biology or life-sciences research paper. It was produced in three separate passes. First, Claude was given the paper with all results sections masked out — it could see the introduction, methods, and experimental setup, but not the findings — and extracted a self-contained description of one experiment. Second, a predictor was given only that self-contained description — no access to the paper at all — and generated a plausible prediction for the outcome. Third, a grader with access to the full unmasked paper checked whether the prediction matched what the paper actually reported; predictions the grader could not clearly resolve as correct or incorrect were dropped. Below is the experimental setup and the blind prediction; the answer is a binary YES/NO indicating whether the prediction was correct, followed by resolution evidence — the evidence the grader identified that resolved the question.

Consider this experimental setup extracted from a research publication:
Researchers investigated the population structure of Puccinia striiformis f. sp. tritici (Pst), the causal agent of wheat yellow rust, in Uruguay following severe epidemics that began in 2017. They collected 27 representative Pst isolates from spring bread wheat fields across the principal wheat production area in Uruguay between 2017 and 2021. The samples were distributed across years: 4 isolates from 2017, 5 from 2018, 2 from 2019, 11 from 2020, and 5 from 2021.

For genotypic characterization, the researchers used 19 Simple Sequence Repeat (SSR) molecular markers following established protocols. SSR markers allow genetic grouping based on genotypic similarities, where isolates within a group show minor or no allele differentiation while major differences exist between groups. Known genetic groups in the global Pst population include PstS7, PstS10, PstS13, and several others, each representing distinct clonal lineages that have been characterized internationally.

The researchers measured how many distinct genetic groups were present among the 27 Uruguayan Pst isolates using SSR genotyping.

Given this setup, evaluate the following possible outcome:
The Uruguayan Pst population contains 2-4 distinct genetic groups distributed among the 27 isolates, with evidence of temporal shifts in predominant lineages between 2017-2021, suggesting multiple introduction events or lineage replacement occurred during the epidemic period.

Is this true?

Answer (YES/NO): NO